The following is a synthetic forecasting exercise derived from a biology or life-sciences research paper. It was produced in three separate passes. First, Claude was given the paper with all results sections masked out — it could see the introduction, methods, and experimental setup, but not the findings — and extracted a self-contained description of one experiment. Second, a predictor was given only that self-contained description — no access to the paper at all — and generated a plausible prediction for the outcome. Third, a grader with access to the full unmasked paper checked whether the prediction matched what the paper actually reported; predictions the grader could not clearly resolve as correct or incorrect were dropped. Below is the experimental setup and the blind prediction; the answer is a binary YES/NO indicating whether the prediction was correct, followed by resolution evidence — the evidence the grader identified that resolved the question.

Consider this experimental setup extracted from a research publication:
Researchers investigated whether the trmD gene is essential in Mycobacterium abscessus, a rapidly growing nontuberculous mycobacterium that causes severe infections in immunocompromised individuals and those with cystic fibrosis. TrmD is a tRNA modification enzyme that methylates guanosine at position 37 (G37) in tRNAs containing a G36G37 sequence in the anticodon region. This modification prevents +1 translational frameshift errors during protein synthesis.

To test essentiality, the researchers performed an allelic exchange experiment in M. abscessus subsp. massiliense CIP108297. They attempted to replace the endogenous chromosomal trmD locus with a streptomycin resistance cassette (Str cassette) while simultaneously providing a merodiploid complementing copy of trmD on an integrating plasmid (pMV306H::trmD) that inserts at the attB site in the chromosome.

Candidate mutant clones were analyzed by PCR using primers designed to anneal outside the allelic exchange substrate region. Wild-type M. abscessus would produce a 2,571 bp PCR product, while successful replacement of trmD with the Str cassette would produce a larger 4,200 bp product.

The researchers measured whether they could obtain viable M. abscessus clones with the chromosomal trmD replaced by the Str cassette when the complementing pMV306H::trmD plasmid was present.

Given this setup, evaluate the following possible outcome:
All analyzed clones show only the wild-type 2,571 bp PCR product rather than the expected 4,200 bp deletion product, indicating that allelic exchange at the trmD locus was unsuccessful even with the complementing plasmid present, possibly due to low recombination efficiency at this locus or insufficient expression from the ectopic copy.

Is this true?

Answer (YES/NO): NO